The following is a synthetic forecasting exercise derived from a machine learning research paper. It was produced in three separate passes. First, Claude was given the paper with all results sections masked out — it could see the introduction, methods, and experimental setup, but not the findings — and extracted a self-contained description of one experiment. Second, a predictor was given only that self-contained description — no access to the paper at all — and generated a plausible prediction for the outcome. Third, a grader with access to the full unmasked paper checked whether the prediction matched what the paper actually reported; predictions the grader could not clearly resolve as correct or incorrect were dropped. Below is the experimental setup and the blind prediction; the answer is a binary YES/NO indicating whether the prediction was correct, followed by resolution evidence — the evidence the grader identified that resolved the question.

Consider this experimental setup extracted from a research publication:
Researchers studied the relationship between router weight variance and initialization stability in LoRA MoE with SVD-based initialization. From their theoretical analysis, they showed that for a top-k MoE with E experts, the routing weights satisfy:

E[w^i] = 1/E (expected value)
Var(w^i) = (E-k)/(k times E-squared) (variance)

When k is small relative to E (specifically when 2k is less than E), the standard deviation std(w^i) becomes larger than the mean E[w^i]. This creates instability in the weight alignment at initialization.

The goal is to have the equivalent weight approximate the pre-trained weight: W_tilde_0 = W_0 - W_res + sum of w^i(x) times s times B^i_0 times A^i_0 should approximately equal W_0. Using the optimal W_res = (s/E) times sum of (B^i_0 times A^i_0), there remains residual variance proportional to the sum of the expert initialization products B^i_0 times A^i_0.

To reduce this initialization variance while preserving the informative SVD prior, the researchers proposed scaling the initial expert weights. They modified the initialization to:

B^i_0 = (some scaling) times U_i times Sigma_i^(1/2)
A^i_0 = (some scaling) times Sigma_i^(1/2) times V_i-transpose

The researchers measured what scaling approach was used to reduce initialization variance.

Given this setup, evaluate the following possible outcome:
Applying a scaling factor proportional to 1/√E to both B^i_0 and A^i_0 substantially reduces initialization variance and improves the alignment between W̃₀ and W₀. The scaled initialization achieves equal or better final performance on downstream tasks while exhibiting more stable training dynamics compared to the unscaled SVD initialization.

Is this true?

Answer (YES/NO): NO